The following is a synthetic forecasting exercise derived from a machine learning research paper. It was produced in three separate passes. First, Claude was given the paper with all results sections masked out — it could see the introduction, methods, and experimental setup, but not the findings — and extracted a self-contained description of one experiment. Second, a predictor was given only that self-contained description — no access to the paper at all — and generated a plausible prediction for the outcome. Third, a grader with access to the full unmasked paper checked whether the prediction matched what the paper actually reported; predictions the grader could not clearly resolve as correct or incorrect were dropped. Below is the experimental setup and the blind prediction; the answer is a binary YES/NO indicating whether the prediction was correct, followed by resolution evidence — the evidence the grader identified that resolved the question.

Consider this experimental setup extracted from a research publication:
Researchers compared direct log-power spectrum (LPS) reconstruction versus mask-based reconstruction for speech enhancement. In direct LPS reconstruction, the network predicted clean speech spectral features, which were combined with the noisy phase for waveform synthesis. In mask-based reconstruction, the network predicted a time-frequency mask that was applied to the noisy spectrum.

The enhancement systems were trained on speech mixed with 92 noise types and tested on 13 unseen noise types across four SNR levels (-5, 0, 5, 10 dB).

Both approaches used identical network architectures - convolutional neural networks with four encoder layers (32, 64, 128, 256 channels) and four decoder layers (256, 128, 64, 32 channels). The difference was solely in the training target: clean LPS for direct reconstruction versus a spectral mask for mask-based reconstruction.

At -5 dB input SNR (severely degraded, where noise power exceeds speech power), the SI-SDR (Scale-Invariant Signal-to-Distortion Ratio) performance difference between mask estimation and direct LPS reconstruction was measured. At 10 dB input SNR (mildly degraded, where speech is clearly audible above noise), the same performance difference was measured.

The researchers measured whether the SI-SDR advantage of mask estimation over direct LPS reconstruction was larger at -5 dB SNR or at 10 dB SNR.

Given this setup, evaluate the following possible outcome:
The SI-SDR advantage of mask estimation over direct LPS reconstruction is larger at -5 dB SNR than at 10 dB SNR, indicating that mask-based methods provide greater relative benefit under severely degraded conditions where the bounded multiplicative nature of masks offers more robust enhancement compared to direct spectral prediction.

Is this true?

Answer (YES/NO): NO